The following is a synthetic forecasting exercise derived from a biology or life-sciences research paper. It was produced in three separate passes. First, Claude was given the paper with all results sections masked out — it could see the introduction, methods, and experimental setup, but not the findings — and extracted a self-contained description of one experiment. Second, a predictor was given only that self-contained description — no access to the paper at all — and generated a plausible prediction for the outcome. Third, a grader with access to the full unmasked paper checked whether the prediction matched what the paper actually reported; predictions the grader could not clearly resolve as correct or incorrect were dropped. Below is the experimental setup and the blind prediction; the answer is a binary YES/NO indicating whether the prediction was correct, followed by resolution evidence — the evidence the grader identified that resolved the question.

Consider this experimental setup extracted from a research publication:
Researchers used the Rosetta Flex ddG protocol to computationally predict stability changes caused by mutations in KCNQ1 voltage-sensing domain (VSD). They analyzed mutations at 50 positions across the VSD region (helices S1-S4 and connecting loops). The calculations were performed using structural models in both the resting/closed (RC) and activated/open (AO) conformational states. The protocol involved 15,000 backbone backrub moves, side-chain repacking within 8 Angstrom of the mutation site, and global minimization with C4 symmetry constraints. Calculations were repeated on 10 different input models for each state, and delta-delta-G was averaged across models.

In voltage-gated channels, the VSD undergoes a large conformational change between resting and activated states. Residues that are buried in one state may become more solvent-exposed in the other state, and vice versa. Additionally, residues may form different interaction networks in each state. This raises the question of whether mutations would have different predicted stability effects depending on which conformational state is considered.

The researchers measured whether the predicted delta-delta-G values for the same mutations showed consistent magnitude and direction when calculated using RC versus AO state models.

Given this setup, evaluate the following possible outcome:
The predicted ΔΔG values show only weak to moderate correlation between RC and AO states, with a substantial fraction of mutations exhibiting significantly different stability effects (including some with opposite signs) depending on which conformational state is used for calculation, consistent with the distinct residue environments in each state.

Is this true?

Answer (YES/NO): NO